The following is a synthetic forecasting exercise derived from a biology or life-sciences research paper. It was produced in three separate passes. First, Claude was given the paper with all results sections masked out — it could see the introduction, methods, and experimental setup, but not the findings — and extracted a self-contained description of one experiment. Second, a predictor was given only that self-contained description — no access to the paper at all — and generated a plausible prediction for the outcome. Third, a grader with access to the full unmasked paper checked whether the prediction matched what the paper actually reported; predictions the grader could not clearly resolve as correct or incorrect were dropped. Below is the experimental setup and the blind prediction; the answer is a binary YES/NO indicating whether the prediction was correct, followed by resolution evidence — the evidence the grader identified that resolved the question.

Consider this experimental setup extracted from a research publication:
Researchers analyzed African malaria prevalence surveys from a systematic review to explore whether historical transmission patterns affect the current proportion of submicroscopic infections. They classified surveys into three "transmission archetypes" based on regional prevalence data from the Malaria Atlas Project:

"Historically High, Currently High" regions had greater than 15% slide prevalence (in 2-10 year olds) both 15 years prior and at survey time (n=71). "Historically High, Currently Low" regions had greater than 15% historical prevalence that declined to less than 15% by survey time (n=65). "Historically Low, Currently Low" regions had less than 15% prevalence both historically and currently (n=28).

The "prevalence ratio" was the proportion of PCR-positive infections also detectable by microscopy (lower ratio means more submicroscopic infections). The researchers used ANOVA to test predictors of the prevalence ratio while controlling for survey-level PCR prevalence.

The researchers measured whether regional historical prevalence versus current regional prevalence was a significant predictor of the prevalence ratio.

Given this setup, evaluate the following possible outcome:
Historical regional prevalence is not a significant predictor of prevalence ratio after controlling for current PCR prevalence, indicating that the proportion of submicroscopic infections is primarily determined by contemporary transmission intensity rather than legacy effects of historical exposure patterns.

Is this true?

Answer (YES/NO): NO